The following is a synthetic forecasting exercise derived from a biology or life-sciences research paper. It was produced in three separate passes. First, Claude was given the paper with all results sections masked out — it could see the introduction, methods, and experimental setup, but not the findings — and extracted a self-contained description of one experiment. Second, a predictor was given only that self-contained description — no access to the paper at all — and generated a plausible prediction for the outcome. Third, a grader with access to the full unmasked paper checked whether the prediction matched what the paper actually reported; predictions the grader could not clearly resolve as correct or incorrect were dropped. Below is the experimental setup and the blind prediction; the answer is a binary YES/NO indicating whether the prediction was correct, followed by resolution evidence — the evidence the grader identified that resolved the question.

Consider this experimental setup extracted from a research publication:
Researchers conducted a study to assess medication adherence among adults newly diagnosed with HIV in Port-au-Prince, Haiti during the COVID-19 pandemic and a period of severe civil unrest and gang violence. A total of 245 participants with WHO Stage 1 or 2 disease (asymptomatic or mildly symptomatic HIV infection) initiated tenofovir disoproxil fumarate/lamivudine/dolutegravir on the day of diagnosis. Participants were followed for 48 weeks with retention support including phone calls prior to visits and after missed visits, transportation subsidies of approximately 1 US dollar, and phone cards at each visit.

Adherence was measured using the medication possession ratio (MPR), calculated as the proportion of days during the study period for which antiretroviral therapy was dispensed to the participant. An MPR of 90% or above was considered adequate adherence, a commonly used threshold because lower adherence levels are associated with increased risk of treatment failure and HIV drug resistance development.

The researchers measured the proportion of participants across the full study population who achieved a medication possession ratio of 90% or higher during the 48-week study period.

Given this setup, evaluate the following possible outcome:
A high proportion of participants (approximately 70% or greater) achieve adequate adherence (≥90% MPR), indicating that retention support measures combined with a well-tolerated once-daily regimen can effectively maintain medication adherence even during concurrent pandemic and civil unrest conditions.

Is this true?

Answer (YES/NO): YES